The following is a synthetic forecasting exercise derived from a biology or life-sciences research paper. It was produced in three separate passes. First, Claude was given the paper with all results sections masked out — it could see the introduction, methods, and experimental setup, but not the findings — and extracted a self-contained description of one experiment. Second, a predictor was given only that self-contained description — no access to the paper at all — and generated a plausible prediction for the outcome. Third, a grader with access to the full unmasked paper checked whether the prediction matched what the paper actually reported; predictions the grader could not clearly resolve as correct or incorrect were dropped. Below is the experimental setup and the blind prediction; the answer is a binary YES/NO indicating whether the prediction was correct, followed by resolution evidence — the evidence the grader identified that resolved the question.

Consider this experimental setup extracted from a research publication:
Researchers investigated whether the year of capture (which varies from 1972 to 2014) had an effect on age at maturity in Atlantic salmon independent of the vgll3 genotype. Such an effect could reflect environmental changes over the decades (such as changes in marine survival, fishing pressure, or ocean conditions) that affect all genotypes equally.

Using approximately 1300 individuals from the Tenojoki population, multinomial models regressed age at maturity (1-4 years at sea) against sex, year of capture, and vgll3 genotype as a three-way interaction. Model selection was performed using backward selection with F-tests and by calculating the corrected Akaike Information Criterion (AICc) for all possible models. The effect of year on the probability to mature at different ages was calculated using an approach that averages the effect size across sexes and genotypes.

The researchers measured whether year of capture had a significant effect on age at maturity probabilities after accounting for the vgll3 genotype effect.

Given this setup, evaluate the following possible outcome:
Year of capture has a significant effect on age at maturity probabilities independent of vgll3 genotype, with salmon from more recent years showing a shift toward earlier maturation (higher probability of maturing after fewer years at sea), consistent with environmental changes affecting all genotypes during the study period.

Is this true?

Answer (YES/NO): YES